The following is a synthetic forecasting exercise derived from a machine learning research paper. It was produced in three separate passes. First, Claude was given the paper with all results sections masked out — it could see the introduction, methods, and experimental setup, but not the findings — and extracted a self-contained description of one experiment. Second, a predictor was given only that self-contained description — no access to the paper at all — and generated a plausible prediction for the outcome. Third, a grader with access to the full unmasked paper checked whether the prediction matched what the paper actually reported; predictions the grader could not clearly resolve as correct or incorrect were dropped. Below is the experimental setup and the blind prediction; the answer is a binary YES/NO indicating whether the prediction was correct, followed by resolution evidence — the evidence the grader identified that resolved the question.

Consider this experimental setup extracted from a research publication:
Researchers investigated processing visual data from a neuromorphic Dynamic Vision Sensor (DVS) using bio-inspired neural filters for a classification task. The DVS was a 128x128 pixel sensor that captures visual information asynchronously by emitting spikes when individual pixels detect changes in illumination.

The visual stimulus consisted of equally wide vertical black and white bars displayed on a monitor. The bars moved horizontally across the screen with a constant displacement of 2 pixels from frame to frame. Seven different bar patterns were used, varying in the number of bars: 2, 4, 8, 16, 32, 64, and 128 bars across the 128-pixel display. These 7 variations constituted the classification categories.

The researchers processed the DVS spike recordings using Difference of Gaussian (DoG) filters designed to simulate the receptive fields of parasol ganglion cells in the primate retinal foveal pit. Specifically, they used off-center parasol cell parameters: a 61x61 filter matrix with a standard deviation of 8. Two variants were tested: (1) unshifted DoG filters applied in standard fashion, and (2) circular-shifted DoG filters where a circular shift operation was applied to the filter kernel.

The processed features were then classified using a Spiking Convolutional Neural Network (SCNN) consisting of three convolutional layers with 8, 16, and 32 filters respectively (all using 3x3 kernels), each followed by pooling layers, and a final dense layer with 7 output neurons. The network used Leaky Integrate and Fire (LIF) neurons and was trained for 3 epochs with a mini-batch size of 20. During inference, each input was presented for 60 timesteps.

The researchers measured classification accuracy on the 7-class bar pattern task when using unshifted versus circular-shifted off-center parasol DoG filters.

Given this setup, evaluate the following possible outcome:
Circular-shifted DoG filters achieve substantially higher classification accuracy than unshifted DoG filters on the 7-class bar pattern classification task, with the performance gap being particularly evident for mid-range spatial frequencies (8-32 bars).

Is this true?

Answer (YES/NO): NO